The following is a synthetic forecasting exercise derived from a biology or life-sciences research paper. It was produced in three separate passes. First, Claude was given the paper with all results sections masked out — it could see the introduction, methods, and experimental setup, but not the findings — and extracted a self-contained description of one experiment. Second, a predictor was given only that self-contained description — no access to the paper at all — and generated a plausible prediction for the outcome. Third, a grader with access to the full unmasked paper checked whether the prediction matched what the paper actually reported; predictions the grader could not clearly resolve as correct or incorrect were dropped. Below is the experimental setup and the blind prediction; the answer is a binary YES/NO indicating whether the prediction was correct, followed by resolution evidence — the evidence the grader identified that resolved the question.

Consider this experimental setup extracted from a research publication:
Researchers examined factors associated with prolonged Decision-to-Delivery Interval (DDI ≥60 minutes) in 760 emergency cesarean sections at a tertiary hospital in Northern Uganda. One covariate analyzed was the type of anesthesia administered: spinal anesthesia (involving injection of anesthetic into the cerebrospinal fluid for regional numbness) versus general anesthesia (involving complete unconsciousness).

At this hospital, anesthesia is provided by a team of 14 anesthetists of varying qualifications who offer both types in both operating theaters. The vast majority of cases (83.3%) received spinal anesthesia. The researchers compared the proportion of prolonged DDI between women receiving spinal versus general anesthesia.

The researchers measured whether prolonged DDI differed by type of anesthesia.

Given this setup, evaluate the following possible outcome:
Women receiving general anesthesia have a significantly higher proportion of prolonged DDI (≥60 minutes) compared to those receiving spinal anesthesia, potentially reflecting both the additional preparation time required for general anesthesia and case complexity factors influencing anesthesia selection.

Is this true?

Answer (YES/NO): NO